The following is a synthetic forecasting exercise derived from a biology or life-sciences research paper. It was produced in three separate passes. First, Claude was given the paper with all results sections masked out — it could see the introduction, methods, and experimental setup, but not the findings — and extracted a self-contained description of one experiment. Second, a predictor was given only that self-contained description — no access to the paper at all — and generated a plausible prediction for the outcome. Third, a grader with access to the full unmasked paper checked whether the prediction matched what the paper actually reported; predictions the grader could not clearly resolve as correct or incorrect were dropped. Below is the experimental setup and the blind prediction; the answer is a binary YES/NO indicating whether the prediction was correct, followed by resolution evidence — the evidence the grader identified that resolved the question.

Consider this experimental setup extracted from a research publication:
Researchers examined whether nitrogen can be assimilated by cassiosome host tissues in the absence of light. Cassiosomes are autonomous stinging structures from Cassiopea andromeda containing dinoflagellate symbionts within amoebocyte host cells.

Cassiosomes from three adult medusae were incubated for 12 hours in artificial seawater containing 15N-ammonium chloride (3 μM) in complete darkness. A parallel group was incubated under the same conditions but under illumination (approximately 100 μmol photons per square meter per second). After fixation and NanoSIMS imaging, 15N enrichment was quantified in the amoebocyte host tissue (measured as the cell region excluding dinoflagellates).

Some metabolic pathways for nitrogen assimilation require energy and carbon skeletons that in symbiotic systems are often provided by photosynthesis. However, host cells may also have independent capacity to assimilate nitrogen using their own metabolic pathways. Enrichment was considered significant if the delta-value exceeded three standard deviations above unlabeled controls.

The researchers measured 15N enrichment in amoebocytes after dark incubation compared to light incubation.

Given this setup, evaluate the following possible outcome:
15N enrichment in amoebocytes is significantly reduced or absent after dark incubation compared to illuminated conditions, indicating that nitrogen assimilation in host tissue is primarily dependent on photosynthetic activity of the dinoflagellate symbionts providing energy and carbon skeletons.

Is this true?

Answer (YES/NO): YES